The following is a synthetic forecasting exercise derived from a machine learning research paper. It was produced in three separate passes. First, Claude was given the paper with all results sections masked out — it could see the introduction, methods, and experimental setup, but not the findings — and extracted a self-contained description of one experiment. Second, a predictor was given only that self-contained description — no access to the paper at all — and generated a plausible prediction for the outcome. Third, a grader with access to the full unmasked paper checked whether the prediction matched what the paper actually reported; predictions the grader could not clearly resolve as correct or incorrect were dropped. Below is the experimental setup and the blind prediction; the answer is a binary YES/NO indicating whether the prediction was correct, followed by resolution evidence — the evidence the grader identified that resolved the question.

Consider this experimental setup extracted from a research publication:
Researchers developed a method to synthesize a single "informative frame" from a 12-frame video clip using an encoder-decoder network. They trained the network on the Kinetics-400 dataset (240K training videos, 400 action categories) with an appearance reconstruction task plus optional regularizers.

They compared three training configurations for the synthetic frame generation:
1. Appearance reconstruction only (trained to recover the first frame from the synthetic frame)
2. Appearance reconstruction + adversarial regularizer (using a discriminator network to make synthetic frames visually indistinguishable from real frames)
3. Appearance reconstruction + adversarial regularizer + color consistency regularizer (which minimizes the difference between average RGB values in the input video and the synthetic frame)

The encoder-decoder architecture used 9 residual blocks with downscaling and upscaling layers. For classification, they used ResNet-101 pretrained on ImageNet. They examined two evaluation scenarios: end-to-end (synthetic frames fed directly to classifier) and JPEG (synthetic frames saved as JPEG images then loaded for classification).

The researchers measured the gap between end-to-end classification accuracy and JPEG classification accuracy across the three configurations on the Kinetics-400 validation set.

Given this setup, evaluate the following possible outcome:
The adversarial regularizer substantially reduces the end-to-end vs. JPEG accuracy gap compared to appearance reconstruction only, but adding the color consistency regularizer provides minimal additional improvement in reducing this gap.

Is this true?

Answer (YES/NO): NO